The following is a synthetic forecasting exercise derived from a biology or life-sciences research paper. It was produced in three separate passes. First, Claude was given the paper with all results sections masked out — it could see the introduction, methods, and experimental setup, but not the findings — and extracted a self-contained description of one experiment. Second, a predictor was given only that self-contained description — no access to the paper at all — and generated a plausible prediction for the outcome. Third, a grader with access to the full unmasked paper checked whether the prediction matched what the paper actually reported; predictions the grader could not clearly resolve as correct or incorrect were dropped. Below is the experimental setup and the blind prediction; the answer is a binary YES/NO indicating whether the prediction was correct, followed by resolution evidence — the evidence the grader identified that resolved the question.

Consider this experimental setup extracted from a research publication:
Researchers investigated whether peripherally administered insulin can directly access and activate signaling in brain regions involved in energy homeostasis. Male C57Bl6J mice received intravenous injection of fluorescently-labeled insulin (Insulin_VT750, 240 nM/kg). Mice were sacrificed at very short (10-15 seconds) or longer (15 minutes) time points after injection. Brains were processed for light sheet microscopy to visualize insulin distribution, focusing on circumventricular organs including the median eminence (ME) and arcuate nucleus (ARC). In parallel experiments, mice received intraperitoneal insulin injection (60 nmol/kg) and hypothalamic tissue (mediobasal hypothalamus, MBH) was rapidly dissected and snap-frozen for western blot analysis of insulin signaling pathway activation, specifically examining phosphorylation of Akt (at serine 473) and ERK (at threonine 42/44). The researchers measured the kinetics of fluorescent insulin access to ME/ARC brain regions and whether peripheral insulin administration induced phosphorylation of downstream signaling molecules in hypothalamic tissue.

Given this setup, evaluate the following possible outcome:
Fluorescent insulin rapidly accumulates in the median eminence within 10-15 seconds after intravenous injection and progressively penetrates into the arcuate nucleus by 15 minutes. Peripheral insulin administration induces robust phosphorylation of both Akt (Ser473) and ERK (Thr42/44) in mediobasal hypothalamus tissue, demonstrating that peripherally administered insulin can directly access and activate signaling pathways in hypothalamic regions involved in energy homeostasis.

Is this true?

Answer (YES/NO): NO